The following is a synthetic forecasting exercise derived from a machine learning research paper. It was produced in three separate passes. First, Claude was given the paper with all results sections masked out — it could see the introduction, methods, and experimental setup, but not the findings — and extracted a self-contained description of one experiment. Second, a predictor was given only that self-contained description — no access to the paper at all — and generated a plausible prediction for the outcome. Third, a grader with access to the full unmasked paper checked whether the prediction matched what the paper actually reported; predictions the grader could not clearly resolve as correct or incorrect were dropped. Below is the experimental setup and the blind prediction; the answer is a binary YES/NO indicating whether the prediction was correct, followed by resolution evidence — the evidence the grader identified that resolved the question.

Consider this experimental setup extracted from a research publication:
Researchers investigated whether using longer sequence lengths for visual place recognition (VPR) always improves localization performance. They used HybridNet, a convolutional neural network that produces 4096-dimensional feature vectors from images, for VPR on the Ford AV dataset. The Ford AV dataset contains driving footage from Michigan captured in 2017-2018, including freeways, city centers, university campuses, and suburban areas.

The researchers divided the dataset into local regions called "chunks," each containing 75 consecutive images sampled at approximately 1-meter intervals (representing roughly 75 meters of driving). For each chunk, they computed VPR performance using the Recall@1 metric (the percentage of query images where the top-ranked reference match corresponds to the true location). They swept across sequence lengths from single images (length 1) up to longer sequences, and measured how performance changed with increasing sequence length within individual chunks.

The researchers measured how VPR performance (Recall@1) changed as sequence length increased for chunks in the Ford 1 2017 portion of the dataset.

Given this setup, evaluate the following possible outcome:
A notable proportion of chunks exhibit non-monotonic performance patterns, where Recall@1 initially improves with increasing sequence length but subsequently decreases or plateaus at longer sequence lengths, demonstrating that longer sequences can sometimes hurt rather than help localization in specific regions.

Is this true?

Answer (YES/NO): YES